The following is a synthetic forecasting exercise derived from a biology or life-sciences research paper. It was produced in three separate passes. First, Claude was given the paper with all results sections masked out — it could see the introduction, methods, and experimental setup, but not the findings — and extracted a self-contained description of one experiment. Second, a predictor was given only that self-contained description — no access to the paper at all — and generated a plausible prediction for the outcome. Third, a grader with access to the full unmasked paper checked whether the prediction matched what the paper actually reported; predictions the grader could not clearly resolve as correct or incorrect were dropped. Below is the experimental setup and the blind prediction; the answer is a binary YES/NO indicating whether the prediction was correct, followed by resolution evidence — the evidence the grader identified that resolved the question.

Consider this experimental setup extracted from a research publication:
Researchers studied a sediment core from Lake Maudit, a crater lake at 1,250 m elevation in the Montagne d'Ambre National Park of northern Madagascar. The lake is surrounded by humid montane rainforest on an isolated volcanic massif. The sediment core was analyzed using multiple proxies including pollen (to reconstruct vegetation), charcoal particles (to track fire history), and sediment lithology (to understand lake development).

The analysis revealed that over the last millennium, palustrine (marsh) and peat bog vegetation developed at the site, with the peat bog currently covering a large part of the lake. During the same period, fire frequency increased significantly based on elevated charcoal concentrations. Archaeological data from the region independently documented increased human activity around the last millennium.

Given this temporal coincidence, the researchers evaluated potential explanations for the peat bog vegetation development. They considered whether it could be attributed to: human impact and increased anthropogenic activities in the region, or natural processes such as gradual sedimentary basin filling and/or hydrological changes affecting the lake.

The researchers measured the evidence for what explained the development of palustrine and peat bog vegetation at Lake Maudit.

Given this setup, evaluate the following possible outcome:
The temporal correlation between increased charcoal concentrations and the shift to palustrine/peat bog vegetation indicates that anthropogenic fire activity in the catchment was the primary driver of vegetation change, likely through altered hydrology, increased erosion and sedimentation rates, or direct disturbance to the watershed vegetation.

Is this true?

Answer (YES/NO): NO